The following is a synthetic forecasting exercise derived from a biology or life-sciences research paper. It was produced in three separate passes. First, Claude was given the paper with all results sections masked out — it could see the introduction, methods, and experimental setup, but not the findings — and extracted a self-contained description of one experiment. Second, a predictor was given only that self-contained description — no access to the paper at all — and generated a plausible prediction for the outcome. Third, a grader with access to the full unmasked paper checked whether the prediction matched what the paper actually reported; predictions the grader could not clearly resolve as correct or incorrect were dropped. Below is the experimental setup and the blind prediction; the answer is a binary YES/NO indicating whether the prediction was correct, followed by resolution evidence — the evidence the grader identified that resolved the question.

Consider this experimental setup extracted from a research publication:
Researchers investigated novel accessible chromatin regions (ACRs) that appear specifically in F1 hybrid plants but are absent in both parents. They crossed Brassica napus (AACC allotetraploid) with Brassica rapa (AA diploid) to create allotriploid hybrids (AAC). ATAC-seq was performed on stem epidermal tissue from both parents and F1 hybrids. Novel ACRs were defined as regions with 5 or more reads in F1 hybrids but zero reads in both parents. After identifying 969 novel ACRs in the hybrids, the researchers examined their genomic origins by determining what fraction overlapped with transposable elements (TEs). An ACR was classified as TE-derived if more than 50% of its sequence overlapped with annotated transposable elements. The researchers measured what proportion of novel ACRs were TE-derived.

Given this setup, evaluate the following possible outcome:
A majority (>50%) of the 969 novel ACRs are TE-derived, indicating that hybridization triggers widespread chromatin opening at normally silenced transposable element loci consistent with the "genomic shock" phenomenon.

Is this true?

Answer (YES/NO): NO